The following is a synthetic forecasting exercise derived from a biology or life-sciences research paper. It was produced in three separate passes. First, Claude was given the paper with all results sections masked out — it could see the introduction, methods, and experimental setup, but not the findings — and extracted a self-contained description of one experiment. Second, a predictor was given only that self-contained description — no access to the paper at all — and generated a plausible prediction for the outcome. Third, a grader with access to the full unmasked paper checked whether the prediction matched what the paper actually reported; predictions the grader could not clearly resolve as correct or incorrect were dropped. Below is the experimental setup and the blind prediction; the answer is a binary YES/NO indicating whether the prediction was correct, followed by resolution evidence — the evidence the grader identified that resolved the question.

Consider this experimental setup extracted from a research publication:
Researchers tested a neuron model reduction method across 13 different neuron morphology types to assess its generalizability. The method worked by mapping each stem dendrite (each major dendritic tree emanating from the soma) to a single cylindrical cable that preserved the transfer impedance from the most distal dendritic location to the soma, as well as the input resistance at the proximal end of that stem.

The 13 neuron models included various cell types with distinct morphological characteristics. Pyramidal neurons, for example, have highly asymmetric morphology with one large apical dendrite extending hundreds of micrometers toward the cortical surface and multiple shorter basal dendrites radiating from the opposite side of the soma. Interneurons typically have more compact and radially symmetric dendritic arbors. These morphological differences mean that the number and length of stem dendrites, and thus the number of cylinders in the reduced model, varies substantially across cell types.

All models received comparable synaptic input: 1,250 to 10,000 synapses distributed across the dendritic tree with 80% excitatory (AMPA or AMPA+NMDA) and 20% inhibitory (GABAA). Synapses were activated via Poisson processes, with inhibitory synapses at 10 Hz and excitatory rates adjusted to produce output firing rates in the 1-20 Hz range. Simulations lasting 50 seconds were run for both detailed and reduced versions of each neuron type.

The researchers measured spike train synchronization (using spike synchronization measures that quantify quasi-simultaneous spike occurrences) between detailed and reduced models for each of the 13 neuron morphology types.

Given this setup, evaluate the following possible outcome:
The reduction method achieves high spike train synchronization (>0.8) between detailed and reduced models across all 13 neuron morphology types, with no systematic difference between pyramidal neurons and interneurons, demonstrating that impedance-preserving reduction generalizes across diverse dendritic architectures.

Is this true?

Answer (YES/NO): NO